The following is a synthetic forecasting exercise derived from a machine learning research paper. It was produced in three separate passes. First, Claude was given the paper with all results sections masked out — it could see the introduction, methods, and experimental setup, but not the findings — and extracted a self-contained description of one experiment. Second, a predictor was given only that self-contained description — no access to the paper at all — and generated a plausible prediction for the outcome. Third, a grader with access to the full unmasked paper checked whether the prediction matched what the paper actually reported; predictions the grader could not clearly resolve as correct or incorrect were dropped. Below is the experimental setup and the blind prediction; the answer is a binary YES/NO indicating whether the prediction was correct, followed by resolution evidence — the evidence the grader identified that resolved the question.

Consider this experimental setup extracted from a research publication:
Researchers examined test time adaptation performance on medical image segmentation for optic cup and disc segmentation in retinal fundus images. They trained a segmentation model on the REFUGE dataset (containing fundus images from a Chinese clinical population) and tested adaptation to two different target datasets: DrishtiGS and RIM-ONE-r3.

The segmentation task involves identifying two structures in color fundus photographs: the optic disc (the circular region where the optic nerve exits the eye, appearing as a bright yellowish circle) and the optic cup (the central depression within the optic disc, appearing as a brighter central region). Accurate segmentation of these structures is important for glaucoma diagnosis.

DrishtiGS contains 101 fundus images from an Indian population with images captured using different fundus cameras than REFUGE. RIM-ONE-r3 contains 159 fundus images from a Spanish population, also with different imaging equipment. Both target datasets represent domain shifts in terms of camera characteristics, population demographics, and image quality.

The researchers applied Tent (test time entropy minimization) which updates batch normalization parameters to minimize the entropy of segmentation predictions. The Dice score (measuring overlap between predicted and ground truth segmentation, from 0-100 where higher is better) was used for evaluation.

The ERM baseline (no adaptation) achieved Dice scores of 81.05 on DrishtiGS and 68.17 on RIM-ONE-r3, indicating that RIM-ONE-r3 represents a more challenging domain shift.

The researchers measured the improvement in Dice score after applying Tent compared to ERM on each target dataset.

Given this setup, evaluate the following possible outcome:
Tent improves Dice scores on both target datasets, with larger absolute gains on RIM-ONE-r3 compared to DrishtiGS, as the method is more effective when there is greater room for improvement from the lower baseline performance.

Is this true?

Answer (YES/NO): YES